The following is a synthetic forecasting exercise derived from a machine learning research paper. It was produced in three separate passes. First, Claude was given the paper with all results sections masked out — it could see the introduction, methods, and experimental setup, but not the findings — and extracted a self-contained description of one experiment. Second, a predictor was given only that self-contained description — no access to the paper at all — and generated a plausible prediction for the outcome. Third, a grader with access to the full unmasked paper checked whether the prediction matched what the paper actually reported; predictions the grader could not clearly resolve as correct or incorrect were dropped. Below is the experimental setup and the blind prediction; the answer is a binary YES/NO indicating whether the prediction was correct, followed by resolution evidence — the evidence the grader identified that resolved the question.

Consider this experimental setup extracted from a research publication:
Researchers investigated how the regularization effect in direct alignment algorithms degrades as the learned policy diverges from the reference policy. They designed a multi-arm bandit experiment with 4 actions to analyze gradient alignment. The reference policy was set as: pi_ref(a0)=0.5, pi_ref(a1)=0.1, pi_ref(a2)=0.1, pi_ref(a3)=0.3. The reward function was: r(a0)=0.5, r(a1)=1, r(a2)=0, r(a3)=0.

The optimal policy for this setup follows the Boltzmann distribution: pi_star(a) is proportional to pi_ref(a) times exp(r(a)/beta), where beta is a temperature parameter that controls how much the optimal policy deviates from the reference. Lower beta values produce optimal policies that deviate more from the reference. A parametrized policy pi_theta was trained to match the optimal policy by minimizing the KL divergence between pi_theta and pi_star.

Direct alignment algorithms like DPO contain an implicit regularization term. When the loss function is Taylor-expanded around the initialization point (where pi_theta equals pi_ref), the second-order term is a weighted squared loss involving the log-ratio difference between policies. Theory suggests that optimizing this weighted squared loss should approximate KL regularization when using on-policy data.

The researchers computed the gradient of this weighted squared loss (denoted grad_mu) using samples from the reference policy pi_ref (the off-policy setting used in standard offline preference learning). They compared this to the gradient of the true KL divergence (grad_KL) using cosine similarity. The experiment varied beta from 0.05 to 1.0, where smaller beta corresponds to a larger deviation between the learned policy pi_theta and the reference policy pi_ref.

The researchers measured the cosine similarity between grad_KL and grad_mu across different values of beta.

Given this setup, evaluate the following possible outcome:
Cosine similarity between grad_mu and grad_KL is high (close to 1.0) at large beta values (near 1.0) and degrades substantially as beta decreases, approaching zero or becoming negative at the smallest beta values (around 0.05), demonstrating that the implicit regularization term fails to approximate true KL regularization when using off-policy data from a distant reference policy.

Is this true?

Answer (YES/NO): YES